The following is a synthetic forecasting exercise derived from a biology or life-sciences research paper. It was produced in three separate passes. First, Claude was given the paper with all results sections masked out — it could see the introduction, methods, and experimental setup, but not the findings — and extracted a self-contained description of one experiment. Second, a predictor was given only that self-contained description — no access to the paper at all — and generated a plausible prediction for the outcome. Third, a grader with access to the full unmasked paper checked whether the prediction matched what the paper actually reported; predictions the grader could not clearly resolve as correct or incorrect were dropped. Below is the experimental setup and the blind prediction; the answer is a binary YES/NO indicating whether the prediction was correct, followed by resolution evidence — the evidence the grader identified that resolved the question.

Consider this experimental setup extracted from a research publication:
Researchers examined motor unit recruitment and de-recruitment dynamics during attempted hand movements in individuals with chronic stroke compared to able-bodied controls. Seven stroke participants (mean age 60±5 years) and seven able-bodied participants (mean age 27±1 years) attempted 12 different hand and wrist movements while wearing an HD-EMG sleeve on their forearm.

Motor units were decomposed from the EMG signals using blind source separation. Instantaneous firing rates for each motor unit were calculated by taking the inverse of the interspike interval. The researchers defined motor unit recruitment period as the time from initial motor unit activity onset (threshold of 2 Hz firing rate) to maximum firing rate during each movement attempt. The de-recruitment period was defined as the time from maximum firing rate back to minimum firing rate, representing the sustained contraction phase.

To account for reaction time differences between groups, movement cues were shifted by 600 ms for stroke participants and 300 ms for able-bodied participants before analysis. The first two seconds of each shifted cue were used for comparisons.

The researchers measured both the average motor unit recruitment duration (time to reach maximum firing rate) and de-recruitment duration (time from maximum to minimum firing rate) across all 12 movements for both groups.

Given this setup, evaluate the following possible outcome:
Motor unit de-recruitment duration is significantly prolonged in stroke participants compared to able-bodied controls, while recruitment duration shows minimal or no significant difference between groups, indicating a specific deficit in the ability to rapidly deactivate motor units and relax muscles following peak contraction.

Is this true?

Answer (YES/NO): NO